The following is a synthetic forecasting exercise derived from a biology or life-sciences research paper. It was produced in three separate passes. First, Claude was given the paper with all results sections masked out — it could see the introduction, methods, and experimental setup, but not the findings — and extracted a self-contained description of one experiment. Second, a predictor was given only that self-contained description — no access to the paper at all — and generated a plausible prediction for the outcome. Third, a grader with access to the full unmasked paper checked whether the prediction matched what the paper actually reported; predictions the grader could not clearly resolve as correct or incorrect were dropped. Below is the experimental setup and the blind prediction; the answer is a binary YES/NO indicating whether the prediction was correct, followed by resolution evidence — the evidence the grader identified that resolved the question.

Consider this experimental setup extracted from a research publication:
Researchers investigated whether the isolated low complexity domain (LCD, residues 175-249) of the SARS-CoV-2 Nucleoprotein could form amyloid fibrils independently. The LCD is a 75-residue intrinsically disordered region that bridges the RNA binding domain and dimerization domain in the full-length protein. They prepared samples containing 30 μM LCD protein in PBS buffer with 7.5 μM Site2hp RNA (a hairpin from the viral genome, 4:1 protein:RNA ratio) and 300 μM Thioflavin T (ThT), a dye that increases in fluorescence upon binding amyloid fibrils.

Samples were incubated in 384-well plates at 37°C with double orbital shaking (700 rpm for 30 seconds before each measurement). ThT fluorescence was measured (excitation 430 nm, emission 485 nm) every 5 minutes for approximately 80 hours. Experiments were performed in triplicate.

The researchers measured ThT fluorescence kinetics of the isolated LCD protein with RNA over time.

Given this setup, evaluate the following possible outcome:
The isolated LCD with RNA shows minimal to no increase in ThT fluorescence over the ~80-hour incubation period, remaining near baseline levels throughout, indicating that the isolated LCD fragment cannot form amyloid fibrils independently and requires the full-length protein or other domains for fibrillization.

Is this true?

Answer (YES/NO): NO